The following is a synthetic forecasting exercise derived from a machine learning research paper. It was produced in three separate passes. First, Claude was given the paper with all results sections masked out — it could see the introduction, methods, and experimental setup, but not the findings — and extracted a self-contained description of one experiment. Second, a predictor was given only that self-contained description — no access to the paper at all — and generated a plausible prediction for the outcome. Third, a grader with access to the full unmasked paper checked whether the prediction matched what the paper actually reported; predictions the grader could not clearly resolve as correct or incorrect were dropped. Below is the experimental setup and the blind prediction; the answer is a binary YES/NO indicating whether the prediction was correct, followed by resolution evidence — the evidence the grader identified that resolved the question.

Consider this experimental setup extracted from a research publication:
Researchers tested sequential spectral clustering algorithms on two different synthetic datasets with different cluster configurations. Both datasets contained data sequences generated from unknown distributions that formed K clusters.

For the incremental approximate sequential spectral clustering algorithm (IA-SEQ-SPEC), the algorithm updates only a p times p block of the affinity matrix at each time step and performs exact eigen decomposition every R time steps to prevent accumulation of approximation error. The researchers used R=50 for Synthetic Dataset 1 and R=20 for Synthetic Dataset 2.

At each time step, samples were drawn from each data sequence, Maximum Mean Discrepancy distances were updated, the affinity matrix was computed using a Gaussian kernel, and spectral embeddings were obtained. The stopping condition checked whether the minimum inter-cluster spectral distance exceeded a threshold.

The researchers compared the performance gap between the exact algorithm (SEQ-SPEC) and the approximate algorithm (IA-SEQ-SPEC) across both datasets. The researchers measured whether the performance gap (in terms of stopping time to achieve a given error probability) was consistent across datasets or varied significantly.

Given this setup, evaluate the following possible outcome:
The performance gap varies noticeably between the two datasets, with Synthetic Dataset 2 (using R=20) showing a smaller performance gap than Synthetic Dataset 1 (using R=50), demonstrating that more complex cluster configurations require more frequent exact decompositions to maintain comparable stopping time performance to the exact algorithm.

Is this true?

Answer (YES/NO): NO